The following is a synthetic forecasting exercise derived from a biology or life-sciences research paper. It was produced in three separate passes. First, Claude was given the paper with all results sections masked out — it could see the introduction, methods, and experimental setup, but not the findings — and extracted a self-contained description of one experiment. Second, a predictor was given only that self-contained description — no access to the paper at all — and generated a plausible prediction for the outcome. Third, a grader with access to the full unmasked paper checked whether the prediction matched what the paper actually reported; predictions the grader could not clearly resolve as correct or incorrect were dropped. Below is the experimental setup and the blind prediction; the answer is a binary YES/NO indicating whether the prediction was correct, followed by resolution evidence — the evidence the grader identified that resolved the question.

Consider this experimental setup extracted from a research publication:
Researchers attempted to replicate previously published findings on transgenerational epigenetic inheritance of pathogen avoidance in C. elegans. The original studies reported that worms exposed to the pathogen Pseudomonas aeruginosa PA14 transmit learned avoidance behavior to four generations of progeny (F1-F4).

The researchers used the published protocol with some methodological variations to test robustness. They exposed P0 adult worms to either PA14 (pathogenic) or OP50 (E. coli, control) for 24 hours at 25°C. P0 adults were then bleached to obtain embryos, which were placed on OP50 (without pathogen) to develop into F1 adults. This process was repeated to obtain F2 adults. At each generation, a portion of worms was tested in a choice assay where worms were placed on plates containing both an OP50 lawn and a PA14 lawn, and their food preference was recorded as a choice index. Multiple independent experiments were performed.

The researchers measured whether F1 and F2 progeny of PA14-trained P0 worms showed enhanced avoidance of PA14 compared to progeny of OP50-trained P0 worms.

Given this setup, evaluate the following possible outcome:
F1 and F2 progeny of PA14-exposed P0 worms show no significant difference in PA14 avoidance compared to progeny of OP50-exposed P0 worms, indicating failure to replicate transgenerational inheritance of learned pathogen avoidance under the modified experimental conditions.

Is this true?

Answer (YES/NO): NO